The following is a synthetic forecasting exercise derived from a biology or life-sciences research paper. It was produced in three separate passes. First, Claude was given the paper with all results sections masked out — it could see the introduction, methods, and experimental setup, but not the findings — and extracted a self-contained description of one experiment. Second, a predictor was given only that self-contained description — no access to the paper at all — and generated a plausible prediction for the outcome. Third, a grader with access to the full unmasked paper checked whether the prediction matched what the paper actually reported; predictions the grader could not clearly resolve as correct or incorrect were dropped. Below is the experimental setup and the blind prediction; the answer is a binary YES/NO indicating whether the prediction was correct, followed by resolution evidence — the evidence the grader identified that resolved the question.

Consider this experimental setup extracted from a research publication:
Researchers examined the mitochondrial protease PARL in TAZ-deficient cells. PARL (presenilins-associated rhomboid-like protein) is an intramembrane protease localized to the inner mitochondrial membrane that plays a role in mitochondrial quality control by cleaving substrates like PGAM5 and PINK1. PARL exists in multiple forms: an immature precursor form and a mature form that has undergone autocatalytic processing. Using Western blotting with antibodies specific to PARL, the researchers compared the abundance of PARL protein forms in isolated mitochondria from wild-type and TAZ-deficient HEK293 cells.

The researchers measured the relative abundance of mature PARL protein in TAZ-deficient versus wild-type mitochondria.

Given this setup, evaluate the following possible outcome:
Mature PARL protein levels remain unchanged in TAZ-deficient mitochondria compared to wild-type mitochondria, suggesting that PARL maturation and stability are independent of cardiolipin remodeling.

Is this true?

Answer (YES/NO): NO